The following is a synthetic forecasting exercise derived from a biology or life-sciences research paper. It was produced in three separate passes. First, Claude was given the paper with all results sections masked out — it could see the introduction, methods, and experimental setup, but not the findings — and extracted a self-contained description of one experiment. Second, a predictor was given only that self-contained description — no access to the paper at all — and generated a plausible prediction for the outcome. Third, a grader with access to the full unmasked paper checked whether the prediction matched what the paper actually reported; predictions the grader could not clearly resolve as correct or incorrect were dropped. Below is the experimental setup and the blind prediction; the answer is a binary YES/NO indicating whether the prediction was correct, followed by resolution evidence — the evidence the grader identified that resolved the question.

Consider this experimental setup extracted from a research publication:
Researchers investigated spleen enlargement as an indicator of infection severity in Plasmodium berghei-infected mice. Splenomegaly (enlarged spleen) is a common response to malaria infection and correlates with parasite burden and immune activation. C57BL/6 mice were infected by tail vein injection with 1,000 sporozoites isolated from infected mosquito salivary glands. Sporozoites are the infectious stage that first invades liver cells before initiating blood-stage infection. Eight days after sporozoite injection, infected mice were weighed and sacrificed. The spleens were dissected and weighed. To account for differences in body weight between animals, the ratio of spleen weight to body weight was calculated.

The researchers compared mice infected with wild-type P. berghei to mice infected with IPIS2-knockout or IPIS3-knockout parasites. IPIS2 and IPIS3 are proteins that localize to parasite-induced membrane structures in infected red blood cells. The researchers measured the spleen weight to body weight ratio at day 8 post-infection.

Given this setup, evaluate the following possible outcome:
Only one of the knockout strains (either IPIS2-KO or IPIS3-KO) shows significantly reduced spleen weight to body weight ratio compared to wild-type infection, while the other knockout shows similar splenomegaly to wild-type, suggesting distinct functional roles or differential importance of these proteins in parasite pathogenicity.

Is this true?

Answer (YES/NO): NO